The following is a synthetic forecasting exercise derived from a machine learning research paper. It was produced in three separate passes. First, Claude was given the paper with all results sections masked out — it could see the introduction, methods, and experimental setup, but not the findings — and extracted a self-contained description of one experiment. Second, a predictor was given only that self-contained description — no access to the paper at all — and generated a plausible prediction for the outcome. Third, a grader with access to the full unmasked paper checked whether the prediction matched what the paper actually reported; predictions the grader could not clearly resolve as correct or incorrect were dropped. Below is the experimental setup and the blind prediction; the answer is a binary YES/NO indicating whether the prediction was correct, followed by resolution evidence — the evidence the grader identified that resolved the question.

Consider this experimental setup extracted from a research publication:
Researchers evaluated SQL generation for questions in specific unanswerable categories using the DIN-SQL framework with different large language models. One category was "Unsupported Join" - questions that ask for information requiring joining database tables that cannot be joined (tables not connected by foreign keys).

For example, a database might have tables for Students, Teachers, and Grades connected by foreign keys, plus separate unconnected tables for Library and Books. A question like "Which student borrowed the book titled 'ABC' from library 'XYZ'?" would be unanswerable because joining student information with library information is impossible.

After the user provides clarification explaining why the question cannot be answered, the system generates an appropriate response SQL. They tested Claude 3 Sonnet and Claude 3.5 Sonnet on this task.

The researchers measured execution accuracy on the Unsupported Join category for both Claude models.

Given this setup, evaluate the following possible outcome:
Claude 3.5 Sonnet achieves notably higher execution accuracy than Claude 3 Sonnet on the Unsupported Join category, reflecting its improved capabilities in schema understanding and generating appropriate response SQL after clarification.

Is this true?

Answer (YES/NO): NO